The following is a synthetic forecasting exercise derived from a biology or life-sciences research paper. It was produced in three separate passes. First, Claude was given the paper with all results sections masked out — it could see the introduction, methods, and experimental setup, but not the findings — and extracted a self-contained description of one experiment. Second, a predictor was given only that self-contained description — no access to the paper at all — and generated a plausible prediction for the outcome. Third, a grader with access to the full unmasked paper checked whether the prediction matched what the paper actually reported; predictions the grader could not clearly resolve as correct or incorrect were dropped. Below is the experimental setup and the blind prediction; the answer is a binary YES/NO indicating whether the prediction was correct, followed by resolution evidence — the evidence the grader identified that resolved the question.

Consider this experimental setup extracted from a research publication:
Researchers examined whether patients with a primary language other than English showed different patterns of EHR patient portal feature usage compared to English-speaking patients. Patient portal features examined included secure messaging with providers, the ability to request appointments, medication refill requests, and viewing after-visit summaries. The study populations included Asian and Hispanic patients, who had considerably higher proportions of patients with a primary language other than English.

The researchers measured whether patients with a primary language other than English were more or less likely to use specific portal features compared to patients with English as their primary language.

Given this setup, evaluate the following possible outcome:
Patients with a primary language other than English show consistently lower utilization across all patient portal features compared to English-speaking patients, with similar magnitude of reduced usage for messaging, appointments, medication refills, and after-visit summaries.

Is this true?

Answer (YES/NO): NO